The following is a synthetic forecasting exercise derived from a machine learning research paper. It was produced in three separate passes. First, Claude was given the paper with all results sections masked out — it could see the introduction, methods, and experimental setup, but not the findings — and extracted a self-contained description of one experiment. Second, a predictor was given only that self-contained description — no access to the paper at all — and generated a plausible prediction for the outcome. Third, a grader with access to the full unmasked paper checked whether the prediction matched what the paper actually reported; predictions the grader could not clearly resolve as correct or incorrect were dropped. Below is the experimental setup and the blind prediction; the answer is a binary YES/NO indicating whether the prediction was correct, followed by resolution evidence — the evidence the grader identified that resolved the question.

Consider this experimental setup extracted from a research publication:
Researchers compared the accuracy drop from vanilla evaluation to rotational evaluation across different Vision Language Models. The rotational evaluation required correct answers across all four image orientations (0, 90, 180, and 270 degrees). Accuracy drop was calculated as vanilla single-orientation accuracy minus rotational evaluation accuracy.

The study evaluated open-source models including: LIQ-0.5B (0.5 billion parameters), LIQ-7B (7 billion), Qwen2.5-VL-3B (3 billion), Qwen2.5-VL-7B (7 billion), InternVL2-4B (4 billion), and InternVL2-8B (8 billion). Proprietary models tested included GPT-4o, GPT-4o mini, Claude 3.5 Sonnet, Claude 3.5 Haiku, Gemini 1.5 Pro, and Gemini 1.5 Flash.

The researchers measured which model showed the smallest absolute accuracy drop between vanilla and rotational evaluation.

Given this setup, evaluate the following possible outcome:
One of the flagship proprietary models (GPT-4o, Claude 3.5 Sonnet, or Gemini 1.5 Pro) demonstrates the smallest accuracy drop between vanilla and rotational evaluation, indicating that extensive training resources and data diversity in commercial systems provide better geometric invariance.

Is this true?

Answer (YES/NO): NO